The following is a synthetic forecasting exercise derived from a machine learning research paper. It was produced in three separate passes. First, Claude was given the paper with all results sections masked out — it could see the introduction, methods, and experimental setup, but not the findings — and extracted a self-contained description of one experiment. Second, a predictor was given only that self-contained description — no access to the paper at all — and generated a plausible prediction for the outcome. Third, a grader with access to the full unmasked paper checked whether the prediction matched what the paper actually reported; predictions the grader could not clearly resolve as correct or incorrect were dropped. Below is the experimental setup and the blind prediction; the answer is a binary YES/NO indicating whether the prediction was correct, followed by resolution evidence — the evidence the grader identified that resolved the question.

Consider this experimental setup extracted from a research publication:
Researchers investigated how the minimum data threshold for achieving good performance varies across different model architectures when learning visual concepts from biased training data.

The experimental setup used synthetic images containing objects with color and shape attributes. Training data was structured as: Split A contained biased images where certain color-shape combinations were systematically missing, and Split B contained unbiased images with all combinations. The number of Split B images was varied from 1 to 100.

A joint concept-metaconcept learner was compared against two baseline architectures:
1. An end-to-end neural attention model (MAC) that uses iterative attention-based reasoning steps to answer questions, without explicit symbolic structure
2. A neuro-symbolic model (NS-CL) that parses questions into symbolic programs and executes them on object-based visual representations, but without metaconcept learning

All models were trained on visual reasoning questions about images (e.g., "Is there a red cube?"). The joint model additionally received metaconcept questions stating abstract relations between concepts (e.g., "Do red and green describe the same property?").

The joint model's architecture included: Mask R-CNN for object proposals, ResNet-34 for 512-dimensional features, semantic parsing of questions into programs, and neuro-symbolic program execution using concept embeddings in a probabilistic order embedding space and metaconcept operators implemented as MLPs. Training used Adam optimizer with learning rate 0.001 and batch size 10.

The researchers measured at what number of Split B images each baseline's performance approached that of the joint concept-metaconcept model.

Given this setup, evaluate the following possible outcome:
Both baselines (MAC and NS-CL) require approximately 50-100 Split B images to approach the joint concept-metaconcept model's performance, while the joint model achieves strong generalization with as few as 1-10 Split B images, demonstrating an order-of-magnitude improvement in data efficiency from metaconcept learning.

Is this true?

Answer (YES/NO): NO